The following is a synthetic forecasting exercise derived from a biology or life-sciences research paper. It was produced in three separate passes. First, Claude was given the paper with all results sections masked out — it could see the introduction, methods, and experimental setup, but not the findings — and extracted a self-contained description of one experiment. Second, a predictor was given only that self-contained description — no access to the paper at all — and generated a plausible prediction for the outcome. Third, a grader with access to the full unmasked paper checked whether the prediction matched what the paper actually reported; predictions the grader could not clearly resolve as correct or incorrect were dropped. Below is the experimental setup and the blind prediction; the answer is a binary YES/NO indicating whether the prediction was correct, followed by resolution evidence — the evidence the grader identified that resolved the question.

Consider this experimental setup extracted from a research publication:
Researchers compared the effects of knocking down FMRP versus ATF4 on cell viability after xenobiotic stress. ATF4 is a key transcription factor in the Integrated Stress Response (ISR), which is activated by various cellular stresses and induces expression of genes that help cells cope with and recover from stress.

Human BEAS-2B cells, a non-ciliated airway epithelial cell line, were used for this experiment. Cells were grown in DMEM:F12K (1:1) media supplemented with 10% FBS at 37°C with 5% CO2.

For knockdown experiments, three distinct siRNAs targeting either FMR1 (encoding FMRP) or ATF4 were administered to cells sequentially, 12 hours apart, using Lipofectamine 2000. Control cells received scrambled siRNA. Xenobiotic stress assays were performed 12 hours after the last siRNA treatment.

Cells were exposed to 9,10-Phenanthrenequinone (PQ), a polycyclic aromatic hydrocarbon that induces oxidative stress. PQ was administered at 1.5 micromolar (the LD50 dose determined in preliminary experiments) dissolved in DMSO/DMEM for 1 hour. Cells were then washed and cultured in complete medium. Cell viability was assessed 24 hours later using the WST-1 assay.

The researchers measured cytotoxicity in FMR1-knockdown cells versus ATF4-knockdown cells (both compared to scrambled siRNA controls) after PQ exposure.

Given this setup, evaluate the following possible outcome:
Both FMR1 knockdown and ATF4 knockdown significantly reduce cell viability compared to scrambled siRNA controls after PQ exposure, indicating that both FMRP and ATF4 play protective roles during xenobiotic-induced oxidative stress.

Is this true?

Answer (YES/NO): YES